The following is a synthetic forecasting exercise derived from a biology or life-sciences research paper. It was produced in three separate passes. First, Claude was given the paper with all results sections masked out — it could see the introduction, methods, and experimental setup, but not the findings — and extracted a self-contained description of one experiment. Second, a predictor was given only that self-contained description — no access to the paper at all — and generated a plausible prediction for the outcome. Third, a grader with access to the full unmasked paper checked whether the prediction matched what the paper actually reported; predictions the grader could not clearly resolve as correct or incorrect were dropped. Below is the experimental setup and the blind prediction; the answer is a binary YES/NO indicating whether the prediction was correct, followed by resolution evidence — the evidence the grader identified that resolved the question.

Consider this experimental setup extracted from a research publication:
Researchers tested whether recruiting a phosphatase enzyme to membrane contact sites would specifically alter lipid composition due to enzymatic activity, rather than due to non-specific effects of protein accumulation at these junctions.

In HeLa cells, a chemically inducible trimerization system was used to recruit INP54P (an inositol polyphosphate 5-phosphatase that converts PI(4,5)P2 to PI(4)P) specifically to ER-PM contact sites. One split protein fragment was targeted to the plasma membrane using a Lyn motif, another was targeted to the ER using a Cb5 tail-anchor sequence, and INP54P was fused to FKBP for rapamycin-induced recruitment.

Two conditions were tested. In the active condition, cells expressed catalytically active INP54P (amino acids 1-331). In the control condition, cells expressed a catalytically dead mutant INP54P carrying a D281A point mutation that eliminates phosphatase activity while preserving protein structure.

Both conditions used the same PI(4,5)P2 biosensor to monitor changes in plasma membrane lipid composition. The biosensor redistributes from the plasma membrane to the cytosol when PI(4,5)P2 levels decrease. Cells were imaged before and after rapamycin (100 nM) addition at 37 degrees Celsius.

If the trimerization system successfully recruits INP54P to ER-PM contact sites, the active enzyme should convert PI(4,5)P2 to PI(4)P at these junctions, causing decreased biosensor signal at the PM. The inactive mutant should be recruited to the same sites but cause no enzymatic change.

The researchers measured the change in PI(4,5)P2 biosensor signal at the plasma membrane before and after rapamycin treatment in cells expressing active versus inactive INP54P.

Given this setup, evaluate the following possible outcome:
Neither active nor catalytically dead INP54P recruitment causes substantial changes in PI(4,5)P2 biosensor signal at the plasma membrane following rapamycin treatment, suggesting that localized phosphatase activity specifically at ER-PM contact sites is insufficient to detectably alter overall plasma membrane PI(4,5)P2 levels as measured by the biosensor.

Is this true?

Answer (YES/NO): NO